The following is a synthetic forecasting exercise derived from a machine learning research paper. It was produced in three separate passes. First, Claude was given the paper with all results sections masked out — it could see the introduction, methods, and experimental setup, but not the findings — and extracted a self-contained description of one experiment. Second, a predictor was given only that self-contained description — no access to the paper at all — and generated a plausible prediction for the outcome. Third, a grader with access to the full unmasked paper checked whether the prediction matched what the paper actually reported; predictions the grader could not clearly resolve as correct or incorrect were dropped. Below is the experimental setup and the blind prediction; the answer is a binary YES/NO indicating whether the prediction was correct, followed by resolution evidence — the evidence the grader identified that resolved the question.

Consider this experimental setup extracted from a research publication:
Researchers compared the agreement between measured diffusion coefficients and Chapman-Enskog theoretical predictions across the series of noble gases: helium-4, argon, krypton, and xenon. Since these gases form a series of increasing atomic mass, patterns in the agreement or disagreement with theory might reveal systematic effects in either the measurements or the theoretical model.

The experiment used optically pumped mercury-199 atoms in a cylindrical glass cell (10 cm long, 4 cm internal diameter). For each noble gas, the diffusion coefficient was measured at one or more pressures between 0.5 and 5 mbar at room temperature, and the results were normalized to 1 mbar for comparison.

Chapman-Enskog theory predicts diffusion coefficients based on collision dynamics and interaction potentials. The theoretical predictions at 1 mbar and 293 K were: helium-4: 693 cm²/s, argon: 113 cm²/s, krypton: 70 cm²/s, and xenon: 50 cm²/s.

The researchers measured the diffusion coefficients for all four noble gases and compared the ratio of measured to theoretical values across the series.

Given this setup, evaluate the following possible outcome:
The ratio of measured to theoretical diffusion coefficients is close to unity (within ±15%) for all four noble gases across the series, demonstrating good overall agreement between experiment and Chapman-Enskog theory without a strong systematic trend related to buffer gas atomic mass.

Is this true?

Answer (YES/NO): NO